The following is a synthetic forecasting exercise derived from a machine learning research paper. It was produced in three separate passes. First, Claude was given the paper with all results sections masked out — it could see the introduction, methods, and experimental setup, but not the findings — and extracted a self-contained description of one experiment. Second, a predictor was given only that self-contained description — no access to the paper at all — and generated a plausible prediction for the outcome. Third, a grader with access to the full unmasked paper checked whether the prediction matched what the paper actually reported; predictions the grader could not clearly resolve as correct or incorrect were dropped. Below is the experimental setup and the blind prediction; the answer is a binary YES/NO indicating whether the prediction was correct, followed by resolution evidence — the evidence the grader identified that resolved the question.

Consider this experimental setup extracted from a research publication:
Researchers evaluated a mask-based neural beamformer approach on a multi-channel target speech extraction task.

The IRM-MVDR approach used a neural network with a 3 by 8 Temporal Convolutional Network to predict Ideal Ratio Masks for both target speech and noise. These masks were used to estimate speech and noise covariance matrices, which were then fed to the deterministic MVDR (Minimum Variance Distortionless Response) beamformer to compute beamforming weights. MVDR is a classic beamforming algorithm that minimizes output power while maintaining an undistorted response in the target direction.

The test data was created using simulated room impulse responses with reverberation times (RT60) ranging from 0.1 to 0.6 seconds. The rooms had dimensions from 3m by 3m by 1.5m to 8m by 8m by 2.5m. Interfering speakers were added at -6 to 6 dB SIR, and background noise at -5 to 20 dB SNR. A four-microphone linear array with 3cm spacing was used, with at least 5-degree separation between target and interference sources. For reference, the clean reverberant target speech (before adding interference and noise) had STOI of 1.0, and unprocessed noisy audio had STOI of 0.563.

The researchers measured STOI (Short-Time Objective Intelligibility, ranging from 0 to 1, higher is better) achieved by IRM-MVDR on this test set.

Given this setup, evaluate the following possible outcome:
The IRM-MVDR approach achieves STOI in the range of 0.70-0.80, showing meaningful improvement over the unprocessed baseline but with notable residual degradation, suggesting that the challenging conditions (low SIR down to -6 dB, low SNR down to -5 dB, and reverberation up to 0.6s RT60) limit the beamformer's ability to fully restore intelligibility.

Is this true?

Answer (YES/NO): YES